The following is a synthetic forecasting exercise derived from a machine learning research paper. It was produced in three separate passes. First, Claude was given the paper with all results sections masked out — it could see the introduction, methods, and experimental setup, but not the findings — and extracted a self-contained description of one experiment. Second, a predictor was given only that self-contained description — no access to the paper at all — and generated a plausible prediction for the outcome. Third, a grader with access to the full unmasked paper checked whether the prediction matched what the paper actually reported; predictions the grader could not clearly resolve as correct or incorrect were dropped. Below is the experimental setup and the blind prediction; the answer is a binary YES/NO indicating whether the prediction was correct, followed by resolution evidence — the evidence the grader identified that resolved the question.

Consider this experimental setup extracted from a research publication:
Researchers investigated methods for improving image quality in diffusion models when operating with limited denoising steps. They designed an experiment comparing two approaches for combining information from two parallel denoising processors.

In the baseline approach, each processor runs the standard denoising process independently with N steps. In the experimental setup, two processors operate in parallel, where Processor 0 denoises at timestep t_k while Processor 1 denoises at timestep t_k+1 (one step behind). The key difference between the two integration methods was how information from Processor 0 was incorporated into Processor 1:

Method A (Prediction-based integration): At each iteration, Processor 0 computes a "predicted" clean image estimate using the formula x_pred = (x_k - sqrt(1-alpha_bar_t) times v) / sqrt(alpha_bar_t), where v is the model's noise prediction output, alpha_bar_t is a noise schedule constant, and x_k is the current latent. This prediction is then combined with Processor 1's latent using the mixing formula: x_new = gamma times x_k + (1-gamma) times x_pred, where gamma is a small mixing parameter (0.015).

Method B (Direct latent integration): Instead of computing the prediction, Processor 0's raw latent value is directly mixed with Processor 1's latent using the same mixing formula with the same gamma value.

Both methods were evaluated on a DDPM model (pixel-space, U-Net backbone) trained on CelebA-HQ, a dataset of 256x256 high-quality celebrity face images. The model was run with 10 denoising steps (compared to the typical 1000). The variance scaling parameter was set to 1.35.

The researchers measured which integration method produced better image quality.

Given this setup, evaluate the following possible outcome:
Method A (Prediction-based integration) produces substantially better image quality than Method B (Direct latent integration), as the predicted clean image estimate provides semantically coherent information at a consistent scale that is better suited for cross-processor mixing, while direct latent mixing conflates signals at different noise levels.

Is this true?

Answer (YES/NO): YES